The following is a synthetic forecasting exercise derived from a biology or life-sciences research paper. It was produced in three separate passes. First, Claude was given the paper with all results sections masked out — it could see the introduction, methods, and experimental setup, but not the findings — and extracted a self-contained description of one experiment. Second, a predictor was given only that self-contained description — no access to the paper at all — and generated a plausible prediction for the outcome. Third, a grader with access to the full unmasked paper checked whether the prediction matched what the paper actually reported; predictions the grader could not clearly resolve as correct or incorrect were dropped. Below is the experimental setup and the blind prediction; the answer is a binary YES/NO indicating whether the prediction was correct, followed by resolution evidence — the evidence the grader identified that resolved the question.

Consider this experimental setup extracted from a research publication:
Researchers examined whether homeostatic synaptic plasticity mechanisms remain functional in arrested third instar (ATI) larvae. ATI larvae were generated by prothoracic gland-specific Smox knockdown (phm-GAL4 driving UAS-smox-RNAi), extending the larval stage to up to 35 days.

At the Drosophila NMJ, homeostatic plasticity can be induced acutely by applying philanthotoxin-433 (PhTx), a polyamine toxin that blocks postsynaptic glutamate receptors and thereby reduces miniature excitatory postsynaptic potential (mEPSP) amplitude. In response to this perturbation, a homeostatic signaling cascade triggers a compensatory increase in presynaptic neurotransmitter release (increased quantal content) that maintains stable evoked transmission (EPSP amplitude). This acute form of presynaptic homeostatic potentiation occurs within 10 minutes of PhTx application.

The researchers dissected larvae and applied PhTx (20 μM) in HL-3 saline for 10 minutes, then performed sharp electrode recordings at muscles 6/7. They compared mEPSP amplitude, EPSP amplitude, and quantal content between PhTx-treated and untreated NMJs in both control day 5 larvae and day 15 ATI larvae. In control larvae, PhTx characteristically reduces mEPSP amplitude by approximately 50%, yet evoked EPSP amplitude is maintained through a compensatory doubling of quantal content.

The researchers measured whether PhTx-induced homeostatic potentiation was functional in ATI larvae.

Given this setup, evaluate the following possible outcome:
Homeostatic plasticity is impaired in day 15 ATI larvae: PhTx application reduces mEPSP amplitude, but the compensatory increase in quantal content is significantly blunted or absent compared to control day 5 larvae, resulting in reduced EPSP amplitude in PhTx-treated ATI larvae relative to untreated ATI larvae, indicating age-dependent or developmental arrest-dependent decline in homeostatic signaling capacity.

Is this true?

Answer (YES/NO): NO